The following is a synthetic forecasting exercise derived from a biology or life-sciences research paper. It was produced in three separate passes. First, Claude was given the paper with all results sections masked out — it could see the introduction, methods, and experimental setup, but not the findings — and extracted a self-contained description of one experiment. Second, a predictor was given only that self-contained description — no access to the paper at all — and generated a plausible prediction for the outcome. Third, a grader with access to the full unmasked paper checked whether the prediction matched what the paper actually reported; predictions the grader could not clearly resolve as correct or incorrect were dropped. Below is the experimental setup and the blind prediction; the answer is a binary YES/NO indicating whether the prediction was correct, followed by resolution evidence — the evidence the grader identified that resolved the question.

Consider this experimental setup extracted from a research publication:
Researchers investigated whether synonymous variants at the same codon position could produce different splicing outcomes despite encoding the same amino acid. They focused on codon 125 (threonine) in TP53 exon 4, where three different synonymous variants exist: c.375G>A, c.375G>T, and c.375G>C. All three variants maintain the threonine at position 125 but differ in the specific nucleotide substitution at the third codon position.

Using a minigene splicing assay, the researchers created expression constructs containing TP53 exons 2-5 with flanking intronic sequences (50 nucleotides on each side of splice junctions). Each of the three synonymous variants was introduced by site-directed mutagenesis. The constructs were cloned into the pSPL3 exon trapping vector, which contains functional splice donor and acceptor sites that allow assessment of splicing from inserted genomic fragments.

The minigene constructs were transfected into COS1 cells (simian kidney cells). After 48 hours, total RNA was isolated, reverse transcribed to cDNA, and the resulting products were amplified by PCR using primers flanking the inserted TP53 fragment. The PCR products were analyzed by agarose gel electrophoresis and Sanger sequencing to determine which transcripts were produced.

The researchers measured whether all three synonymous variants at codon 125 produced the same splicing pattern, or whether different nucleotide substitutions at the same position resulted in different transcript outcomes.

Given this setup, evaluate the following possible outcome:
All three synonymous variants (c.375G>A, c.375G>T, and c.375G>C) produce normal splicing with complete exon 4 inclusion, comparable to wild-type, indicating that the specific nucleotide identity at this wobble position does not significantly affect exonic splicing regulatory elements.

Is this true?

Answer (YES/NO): NO